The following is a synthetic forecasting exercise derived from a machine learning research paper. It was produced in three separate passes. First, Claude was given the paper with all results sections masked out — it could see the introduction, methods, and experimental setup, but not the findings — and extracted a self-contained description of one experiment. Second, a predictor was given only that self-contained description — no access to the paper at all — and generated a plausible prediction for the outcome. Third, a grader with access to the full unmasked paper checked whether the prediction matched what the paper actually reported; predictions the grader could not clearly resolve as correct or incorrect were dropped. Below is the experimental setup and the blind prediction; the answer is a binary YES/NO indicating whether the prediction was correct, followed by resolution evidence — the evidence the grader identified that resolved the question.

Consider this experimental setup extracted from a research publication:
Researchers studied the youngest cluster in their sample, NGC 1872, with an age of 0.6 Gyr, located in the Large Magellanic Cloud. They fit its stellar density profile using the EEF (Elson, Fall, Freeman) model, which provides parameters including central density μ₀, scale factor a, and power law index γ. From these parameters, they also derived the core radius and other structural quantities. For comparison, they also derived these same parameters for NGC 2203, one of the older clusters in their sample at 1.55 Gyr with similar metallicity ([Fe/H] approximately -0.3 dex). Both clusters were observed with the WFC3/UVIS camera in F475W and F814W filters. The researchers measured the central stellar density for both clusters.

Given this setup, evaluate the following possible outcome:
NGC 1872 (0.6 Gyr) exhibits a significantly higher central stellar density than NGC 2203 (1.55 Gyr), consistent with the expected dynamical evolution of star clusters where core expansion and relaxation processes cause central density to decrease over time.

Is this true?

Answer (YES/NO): YES